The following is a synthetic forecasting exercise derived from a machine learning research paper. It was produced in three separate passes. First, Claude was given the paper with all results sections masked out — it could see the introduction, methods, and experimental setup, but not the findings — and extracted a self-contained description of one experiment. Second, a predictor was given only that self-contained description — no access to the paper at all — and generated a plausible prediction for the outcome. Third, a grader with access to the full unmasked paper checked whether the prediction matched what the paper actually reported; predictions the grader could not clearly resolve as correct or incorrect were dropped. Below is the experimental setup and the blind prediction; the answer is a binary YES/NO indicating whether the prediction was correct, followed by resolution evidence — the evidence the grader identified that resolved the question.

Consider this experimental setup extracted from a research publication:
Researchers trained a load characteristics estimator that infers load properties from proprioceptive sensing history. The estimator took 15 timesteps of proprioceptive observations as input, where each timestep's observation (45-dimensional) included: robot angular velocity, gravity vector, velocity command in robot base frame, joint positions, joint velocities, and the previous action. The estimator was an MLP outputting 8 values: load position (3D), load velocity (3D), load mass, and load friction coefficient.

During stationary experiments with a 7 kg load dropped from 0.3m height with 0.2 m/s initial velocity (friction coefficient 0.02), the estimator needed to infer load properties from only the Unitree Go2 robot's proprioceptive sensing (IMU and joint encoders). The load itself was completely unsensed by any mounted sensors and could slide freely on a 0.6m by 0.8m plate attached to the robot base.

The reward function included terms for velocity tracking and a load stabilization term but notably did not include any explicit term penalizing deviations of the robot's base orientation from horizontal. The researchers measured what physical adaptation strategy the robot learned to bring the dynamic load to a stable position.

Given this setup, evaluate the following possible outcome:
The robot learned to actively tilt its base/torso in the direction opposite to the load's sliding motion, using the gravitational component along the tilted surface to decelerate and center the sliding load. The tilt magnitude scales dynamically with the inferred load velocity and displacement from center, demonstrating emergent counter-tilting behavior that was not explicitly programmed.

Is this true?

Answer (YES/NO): NO